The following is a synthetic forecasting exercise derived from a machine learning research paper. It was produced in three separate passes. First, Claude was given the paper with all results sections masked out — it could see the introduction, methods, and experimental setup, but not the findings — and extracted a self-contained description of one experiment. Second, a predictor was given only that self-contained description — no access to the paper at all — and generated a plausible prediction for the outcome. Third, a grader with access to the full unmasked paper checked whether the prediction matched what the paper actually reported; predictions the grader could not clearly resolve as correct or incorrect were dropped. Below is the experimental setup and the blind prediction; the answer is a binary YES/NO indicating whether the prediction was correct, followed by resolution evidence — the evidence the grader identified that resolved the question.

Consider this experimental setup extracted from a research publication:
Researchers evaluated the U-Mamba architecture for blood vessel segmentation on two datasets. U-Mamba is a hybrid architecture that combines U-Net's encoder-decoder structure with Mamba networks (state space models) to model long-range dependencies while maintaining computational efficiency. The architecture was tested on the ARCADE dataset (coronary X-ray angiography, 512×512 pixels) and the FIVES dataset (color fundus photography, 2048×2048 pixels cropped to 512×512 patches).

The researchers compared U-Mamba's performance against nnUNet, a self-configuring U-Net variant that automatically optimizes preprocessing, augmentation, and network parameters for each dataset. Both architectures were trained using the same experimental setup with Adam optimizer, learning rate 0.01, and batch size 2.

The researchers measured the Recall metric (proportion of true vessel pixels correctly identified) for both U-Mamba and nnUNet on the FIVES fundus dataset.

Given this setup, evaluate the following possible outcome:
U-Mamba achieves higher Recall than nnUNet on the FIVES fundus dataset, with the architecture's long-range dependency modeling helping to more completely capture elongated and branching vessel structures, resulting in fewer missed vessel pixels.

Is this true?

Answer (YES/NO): YES